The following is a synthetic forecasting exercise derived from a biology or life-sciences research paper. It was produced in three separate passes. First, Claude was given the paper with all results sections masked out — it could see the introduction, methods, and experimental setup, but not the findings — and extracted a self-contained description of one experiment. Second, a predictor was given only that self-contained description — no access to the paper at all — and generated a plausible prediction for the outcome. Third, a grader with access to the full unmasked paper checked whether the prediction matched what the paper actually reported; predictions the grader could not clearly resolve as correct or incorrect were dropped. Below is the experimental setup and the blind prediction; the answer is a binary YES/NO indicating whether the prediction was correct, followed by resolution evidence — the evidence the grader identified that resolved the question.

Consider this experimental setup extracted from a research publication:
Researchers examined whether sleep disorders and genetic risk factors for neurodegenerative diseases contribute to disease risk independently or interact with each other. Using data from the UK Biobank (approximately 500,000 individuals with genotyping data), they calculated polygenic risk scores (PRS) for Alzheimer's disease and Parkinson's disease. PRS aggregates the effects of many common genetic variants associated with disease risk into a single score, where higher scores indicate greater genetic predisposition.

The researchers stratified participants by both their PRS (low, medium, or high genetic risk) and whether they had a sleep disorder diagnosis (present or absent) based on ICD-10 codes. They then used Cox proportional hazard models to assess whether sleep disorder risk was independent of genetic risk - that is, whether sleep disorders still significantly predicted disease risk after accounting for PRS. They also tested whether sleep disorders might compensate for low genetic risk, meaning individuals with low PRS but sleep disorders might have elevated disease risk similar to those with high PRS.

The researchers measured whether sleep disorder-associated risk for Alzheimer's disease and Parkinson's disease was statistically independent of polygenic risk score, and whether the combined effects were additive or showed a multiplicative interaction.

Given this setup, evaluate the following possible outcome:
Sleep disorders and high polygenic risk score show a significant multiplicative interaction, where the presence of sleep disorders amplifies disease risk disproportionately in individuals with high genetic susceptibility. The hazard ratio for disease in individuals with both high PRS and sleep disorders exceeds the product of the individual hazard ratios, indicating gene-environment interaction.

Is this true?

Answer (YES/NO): NO